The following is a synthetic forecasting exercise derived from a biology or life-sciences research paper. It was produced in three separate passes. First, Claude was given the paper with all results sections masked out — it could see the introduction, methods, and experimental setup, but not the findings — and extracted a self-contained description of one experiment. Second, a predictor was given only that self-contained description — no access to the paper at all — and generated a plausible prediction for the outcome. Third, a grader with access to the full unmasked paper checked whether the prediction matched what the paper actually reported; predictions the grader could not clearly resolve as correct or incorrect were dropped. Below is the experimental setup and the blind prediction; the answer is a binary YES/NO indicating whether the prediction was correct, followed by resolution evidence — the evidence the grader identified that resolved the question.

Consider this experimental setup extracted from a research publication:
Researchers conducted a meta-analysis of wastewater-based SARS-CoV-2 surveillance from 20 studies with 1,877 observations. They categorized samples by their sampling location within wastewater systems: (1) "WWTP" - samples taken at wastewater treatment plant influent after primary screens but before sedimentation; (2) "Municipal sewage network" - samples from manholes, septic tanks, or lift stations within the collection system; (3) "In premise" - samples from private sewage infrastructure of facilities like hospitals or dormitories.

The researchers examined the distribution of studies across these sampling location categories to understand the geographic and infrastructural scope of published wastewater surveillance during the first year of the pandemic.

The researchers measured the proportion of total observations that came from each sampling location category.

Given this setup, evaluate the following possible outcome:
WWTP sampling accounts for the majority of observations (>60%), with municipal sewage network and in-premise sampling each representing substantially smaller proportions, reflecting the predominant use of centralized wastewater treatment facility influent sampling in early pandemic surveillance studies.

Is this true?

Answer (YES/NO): YES